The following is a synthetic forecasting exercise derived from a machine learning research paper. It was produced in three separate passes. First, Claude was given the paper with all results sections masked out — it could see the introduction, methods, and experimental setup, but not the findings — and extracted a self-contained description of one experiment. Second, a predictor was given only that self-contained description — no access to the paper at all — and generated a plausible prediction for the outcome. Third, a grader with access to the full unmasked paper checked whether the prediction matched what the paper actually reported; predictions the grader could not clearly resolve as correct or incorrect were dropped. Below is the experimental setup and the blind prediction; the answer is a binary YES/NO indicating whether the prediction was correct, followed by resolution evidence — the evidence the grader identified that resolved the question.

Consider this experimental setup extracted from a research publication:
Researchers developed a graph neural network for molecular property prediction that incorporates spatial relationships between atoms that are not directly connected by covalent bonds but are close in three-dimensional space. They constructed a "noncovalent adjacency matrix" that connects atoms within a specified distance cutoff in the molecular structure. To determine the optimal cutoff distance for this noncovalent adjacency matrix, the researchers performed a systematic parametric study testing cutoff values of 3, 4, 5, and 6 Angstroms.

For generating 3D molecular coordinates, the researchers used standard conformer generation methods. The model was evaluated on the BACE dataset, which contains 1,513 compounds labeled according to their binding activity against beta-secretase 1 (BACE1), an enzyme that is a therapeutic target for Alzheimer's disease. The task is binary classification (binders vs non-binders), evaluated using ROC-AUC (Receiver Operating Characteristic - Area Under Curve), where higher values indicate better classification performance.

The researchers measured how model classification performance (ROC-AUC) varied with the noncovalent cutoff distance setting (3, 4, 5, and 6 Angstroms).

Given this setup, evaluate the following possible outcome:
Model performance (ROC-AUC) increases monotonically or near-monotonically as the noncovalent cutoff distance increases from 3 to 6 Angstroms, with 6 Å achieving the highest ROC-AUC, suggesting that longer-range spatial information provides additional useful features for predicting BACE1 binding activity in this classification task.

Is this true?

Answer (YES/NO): NO